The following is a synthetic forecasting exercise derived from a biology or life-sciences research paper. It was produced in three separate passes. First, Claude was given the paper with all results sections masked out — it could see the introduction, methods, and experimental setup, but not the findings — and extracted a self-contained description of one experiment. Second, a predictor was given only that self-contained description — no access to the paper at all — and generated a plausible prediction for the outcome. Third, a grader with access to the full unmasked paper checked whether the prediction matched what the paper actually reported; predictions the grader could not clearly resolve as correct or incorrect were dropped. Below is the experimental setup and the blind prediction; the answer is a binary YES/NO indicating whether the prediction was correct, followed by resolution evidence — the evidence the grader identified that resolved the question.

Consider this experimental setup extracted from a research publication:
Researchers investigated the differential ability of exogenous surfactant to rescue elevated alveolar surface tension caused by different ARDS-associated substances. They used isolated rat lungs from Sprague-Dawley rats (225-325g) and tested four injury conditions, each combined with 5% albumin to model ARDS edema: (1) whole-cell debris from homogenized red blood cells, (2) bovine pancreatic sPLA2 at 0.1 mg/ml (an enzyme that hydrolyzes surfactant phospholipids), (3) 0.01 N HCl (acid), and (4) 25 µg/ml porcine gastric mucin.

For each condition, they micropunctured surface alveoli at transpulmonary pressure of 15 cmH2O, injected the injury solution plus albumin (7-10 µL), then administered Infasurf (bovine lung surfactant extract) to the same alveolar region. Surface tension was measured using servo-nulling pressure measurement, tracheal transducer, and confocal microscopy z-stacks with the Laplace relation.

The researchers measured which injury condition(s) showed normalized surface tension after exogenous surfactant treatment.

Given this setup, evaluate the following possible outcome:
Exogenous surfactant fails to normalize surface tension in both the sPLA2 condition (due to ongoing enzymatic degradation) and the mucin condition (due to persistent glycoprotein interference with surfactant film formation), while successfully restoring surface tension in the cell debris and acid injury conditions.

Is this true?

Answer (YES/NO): NO